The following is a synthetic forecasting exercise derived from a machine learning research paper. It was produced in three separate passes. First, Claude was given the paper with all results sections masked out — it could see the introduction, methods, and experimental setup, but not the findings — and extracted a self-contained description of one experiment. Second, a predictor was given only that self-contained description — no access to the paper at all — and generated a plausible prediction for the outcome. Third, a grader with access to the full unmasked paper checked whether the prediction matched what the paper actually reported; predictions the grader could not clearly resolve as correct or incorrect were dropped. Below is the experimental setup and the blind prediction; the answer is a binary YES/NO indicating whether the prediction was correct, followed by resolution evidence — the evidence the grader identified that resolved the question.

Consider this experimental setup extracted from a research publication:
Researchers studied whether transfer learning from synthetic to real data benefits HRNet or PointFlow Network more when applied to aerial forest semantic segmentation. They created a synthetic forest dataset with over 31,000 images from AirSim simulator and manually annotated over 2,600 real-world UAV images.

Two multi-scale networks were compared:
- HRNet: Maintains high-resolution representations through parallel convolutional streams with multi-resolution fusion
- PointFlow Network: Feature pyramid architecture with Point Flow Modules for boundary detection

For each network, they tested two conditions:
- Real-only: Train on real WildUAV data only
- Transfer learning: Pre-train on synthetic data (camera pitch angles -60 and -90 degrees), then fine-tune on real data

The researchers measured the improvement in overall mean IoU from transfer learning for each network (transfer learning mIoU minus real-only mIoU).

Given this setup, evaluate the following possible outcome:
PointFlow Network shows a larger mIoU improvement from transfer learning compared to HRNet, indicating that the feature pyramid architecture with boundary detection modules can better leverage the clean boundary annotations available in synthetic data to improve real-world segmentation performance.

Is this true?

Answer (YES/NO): YES